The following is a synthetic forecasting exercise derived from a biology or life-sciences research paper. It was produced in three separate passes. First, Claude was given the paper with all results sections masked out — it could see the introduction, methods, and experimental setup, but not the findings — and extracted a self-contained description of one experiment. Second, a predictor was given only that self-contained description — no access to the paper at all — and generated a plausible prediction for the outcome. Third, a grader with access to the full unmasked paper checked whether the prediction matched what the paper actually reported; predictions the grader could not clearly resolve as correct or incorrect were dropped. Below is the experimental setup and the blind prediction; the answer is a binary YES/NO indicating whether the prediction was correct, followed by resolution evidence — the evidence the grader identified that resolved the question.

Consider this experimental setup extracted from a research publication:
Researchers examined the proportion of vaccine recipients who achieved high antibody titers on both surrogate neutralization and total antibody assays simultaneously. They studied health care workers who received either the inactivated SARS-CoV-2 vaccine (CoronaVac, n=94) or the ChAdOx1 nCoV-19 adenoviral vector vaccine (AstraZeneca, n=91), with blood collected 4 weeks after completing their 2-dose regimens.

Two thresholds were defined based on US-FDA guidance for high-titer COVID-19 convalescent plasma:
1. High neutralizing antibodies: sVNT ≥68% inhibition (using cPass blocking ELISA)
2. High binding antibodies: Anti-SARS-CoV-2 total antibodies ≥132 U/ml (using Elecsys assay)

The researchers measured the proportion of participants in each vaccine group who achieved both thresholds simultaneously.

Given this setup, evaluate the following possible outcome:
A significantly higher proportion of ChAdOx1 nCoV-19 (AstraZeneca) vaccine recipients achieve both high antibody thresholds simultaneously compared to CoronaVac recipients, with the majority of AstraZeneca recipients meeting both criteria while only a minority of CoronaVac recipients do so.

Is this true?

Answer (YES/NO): NO